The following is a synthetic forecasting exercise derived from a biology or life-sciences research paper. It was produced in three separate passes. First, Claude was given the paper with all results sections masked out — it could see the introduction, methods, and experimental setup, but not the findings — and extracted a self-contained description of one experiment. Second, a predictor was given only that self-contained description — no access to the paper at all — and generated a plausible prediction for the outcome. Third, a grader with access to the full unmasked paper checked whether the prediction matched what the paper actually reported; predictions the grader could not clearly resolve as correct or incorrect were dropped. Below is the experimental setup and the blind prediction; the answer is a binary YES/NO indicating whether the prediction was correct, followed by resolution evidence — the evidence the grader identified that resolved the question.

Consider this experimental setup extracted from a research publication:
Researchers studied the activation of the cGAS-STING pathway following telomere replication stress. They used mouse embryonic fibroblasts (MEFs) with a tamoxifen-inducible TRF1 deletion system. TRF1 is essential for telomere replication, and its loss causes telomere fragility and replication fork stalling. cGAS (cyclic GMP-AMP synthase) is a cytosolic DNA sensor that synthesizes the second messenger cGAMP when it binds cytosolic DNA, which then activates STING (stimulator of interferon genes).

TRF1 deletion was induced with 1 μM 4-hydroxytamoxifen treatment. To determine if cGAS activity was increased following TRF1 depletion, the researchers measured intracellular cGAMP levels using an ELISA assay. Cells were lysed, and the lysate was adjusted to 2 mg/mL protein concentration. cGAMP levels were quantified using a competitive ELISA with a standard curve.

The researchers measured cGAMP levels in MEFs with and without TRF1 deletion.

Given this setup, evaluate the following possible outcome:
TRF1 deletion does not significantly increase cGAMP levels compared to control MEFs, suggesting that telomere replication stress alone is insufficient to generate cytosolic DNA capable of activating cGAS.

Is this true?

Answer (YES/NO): NO